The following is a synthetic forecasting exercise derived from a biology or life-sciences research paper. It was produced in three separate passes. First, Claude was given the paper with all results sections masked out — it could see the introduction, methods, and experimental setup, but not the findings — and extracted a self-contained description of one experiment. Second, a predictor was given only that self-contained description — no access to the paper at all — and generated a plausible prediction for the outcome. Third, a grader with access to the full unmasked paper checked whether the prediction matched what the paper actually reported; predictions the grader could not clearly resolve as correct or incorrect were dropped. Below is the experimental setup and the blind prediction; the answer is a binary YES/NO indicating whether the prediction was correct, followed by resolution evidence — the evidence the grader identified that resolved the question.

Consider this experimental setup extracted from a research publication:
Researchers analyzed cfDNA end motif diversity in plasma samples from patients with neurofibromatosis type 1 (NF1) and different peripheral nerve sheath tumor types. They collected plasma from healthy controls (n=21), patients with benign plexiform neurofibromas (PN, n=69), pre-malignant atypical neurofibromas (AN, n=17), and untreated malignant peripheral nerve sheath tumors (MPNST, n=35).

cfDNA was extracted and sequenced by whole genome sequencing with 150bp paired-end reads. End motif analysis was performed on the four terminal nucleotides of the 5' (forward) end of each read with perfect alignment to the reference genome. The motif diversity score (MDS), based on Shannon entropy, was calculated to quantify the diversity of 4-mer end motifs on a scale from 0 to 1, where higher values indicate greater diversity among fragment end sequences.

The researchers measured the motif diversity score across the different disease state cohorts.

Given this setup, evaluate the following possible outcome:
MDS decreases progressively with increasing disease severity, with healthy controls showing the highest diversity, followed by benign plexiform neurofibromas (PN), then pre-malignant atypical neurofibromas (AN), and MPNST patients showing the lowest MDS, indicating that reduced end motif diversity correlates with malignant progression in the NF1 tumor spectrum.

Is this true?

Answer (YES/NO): NO